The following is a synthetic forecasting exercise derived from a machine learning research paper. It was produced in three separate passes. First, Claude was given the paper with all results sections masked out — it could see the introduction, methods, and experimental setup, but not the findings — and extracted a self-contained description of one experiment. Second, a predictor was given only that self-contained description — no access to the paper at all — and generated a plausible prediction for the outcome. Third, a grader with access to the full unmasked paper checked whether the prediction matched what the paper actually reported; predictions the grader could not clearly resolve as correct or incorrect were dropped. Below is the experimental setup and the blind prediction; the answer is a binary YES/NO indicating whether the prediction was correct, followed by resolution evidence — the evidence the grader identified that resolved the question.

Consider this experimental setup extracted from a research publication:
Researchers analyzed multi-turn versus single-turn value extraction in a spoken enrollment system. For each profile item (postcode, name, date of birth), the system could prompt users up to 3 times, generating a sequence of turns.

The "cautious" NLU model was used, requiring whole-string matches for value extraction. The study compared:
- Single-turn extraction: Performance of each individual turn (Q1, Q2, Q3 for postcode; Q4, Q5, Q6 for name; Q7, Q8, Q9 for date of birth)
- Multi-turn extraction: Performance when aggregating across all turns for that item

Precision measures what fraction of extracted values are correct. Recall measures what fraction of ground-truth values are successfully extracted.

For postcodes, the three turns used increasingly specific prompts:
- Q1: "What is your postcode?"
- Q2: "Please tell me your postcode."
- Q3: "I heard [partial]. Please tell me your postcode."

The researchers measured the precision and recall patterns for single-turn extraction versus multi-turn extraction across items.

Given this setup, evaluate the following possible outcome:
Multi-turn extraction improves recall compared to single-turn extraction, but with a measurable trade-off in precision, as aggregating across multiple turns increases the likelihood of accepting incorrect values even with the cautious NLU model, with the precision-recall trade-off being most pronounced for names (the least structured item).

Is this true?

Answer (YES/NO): NO